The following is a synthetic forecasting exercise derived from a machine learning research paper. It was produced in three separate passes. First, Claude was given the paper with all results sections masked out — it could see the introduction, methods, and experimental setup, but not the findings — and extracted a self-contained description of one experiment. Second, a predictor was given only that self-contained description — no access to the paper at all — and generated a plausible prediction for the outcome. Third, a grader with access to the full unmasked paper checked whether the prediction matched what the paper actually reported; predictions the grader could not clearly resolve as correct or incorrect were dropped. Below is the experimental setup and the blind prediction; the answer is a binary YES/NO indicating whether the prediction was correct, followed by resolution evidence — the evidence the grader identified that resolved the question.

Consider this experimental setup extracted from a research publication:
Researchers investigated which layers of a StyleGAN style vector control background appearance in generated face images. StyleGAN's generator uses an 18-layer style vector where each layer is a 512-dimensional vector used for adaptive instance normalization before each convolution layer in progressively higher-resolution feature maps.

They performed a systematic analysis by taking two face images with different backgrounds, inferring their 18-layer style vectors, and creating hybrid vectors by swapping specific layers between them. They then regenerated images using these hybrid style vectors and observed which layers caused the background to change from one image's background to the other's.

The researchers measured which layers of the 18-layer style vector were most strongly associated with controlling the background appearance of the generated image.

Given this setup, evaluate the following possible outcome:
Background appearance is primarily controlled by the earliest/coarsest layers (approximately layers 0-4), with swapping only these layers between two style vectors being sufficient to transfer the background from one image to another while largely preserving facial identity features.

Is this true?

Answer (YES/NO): NO